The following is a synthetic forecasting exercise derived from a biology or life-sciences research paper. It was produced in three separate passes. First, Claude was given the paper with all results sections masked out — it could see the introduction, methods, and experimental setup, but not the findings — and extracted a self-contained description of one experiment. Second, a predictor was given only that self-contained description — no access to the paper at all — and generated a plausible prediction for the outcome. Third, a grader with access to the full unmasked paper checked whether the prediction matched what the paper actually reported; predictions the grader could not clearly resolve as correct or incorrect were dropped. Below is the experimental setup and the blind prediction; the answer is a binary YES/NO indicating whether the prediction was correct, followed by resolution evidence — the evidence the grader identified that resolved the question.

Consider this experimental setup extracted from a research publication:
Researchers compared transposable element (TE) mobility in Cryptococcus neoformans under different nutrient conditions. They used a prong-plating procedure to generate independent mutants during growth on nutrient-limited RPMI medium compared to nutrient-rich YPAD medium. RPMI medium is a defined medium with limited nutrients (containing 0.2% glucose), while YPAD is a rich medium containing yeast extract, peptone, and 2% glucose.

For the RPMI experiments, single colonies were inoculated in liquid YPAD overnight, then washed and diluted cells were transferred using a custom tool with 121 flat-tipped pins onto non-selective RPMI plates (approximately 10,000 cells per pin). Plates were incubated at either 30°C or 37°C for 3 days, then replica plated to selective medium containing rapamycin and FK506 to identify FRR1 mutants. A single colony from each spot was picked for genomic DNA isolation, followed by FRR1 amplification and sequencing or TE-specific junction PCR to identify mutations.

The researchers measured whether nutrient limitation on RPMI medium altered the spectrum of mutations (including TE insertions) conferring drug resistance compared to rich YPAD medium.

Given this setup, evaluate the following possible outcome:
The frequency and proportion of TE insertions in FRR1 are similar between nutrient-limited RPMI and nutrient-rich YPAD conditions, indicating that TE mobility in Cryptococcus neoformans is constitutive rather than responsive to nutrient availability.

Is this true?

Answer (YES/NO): NO